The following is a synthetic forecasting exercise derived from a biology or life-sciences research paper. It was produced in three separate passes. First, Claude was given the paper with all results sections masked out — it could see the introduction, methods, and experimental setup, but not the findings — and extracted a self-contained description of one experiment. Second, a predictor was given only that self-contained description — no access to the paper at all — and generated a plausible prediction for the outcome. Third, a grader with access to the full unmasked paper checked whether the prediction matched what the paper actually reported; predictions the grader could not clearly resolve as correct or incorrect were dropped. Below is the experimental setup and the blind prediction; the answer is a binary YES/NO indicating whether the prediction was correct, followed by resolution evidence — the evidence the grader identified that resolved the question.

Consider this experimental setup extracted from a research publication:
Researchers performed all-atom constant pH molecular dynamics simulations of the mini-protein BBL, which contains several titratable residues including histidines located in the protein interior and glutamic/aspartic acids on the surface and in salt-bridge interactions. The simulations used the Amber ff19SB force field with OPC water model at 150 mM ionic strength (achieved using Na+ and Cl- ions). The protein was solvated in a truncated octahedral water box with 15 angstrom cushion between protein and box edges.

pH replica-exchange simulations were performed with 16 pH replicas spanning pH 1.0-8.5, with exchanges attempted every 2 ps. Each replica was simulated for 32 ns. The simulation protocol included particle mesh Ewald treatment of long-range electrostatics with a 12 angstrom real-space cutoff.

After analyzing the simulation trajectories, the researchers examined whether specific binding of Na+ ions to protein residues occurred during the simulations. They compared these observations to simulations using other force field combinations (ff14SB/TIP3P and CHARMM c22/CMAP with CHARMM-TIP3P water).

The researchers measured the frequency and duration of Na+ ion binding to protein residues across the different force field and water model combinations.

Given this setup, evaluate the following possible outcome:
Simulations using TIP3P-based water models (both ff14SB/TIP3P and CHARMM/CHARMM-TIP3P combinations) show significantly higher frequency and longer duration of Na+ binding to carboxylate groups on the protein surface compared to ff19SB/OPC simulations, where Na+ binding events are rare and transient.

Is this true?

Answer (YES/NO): NO